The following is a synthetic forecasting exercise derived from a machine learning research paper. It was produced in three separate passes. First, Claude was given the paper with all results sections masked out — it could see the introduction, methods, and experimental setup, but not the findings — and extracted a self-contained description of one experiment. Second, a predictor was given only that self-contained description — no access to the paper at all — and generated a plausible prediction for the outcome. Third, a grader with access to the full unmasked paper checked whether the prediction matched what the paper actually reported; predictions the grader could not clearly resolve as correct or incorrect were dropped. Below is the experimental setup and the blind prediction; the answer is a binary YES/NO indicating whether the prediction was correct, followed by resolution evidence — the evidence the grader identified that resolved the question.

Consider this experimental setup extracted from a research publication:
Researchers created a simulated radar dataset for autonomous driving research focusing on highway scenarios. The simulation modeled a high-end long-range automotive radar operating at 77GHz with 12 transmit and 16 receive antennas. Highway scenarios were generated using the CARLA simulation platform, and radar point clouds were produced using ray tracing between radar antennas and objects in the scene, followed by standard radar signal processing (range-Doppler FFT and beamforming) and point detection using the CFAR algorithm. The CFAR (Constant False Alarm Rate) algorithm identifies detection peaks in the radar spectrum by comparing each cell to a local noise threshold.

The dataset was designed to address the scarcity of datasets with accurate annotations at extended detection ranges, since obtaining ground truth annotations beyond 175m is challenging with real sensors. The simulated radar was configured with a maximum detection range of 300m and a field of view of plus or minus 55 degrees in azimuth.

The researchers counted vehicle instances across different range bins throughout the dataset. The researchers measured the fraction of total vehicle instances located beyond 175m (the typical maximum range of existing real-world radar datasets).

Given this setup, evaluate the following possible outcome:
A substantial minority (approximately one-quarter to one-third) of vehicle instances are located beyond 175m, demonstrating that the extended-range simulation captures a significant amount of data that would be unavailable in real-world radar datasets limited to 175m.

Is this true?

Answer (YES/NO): NO